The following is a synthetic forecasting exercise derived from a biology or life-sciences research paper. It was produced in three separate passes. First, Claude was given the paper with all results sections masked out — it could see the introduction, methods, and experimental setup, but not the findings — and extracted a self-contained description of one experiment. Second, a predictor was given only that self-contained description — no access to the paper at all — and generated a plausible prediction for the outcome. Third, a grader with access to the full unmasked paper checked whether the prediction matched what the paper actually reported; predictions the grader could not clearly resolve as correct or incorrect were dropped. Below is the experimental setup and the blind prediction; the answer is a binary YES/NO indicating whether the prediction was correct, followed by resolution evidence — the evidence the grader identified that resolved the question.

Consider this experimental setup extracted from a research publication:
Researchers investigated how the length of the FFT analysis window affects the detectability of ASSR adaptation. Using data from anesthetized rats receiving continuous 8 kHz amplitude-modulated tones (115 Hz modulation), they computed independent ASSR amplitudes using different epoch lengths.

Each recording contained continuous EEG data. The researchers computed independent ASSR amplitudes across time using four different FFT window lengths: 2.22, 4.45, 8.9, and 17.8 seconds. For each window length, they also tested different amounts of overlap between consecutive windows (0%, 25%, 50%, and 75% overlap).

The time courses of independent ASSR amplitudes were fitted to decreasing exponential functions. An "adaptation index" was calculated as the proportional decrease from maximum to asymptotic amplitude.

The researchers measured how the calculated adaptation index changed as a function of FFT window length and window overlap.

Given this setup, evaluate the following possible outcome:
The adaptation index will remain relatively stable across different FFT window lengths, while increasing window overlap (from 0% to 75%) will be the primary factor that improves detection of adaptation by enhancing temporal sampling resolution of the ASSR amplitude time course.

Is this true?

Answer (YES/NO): NO